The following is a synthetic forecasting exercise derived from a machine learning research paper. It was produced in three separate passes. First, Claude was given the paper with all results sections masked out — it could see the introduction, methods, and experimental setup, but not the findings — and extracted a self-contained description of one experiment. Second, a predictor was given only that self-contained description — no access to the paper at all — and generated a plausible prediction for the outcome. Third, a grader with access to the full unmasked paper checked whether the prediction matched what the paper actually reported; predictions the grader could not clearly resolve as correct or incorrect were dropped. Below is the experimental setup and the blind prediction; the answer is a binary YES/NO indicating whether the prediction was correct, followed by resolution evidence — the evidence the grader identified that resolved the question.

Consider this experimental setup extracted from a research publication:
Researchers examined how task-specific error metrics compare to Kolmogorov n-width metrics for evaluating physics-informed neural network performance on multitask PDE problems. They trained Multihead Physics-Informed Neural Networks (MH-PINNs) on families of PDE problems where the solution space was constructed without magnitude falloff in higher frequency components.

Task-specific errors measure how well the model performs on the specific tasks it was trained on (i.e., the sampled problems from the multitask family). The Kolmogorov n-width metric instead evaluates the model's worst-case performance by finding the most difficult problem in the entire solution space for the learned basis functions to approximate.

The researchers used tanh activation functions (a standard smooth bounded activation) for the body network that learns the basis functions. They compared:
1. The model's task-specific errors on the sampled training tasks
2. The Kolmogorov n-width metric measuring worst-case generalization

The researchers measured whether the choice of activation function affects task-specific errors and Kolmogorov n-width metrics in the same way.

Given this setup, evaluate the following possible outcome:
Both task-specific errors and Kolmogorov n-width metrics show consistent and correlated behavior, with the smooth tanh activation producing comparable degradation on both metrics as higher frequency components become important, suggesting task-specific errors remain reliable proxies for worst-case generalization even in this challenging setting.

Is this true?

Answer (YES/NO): NO